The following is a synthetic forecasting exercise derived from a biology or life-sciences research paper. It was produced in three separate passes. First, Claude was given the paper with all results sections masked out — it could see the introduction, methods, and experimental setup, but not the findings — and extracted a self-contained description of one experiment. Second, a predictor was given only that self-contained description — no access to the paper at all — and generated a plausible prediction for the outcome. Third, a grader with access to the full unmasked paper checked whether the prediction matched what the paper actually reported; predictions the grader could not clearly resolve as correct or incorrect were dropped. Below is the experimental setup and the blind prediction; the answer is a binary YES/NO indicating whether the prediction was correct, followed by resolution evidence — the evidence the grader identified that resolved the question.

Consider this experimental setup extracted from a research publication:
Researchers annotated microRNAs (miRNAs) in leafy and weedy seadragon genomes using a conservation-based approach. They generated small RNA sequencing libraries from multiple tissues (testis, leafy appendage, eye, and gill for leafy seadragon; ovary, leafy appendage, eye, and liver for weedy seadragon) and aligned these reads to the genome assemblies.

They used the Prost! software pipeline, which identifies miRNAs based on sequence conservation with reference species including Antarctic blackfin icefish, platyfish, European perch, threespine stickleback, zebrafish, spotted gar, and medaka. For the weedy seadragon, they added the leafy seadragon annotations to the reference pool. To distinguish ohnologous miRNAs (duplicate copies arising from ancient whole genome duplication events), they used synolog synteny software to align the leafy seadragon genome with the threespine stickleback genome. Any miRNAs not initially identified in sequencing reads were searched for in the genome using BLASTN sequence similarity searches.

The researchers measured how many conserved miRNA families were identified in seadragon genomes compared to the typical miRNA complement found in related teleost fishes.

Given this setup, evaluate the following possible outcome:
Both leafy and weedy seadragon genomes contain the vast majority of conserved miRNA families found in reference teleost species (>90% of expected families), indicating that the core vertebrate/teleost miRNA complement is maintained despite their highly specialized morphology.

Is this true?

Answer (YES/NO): NO